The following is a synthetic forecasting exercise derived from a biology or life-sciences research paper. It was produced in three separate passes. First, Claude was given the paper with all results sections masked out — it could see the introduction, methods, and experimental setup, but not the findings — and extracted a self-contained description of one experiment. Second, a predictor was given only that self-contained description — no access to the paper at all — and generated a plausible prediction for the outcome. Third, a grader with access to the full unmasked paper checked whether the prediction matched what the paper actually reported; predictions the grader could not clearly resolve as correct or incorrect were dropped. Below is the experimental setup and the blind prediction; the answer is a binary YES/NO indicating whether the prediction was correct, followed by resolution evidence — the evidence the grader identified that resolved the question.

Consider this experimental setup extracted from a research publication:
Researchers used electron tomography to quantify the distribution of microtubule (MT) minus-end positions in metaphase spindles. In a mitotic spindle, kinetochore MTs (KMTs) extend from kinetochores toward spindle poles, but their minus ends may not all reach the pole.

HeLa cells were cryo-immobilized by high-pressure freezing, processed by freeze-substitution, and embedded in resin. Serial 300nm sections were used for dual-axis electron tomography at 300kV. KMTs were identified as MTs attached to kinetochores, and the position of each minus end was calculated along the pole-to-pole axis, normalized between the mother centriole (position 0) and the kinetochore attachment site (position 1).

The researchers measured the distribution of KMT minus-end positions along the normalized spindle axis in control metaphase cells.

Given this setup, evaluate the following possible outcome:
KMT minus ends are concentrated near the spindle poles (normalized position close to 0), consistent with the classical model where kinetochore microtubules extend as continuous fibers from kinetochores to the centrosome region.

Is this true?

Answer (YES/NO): NO